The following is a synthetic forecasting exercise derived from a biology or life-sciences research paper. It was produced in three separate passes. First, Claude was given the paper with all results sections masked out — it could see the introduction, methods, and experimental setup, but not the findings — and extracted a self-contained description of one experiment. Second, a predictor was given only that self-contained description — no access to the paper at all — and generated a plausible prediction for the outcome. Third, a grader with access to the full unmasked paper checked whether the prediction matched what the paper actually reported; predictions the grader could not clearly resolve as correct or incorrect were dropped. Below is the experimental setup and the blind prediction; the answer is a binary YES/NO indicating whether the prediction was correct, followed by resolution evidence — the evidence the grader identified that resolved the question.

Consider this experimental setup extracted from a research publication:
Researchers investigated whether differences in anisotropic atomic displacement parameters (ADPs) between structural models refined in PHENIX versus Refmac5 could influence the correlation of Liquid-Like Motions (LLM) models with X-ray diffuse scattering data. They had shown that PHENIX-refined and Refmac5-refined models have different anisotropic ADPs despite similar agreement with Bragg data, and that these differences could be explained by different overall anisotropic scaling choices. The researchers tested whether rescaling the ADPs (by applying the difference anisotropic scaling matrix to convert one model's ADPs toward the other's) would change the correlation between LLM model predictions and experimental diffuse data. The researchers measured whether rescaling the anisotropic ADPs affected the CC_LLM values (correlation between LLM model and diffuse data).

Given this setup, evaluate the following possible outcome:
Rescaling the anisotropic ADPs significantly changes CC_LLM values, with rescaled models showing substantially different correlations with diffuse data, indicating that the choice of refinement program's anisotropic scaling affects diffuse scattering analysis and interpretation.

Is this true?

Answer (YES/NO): YES